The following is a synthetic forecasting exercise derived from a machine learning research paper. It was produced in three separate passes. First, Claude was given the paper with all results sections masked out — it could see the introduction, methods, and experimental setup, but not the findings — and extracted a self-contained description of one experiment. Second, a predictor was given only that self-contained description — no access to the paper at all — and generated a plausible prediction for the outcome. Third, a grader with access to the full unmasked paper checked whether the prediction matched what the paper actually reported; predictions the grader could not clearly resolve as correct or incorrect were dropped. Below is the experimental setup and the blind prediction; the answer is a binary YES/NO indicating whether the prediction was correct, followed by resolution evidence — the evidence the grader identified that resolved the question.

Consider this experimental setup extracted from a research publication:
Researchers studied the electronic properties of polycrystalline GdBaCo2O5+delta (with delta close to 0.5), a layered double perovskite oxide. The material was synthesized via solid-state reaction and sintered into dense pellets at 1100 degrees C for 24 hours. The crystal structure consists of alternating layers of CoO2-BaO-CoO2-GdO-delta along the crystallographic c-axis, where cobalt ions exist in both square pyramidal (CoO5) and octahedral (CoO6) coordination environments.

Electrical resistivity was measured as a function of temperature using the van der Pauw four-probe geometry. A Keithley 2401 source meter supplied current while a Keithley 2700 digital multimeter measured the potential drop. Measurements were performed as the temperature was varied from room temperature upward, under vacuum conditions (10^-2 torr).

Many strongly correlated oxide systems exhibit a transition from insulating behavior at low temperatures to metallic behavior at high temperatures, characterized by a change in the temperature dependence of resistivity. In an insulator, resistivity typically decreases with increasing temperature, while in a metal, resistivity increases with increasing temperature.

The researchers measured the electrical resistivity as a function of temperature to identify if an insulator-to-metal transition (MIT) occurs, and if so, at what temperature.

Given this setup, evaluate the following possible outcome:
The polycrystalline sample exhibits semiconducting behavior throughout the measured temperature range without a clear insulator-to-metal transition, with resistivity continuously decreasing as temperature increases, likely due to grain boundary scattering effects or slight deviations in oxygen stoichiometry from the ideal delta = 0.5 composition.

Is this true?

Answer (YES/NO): NO